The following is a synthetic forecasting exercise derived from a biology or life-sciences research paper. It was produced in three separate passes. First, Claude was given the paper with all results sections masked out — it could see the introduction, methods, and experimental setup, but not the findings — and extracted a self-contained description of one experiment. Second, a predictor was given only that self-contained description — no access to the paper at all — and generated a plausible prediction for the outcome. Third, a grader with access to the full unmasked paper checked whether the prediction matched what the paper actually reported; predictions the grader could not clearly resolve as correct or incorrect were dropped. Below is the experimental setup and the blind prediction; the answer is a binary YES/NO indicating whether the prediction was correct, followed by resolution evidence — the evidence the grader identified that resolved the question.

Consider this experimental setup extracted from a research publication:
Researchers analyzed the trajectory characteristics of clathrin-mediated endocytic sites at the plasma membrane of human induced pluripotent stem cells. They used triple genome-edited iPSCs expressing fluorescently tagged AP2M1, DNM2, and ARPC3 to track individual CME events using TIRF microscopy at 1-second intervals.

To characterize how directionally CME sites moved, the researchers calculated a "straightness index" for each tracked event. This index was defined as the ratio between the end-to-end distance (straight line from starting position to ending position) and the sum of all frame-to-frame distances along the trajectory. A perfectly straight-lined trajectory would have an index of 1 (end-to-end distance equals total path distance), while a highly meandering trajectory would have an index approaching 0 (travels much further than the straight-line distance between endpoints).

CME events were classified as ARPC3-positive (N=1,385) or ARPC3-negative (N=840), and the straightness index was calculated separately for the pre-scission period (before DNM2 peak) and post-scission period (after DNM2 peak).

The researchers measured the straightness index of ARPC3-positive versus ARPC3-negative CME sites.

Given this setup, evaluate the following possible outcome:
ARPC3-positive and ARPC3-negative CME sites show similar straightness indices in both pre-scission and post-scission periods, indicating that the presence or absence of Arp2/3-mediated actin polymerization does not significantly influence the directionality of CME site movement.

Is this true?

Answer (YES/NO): NO